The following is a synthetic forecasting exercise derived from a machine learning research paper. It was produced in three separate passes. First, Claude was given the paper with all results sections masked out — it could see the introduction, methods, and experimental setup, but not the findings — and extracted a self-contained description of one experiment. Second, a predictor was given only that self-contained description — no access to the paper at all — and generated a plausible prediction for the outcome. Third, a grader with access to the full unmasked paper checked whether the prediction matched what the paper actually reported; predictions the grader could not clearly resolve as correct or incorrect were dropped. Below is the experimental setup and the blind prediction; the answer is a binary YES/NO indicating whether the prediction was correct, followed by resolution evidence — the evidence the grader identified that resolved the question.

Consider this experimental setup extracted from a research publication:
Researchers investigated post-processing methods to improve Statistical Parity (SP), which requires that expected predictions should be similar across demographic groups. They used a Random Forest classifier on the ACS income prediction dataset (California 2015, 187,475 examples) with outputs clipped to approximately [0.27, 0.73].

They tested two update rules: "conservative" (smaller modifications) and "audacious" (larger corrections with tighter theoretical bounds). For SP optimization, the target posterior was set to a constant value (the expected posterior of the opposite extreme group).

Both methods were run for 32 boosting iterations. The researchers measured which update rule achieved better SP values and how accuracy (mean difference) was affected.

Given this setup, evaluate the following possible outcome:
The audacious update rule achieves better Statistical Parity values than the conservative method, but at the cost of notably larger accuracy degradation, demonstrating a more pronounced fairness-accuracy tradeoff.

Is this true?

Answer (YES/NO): NO